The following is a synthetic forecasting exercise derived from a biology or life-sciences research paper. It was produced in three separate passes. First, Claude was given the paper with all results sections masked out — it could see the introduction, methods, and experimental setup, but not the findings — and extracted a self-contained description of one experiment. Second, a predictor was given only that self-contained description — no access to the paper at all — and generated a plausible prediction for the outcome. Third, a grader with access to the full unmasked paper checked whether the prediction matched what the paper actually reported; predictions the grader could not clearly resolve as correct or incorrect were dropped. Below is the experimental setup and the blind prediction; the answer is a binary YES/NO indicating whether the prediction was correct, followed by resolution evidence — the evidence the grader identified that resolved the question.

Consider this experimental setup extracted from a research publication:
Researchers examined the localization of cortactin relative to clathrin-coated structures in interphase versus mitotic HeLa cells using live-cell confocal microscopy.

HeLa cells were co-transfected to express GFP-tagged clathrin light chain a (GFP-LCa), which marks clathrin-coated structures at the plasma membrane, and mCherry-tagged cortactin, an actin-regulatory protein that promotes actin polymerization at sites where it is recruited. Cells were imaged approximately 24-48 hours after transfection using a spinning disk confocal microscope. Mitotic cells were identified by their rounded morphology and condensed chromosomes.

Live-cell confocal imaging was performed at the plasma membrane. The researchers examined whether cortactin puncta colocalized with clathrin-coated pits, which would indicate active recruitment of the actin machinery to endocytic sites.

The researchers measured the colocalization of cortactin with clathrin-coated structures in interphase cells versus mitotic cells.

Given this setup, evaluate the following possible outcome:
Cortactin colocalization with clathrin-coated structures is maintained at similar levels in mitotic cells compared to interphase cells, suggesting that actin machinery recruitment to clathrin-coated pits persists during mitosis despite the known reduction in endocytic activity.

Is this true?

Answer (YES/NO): NO